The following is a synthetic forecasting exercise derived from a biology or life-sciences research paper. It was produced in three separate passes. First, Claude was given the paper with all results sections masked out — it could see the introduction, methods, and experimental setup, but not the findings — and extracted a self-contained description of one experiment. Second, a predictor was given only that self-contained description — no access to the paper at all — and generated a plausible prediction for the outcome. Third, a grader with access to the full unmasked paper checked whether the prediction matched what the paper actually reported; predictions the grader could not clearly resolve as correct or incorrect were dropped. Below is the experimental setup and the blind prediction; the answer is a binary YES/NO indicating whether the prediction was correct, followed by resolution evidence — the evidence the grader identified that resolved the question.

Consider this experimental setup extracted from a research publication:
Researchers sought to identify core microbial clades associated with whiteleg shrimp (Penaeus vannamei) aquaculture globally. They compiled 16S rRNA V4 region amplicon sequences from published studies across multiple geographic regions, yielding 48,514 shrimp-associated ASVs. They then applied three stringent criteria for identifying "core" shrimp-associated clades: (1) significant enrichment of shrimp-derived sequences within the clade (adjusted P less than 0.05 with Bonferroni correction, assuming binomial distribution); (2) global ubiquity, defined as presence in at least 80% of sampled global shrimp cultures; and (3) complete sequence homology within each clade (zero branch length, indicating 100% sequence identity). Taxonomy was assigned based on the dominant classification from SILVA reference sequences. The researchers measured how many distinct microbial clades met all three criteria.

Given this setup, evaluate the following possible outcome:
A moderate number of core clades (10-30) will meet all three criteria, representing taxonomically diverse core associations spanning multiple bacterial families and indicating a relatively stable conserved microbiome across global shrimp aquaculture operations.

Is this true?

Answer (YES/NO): NO